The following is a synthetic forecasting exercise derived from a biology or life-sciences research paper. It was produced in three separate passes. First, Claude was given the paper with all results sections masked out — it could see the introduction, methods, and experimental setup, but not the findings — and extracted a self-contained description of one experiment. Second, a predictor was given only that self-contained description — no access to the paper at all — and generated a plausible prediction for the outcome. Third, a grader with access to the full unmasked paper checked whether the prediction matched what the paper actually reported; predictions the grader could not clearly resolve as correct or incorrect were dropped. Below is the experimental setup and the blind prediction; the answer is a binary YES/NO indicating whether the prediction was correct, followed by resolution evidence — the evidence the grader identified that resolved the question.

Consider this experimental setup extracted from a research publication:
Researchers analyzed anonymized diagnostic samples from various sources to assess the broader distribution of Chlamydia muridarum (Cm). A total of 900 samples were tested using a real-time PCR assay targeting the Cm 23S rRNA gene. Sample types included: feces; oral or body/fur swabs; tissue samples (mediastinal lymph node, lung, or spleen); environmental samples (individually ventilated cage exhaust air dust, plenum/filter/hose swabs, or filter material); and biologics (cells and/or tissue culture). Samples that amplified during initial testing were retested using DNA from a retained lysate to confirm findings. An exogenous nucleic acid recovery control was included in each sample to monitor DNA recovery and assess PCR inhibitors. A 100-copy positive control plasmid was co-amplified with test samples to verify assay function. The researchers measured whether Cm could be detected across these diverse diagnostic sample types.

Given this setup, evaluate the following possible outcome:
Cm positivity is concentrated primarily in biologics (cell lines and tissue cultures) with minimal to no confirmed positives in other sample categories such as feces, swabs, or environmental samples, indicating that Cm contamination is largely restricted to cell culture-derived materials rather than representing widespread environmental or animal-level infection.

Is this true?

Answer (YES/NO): NO